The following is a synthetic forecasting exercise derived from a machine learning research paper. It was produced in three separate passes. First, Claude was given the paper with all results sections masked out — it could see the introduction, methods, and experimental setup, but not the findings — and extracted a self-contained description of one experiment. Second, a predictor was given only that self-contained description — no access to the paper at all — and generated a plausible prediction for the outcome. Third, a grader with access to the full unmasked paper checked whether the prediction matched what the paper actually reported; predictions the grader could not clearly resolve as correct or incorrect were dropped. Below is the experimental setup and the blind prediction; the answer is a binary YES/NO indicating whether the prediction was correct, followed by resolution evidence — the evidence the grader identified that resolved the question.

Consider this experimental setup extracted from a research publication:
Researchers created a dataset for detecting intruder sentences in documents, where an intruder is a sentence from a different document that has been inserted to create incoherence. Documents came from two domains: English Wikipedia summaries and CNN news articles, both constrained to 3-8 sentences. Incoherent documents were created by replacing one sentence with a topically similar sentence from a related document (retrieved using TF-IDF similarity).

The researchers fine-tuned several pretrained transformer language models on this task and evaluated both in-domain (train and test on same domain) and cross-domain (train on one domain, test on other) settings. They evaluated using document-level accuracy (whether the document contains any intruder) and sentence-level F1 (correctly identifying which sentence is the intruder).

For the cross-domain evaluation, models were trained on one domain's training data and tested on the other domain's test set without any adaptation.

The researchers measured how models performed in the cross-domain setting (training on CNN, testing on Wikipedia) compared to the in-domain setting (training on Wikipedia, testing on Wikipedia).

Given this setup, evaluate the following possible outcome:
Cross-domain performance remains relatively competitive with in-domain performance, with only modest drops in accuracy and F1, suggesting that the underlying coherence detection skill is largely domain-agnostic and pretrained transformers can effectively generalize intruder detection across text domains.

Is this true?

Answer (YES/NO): NO